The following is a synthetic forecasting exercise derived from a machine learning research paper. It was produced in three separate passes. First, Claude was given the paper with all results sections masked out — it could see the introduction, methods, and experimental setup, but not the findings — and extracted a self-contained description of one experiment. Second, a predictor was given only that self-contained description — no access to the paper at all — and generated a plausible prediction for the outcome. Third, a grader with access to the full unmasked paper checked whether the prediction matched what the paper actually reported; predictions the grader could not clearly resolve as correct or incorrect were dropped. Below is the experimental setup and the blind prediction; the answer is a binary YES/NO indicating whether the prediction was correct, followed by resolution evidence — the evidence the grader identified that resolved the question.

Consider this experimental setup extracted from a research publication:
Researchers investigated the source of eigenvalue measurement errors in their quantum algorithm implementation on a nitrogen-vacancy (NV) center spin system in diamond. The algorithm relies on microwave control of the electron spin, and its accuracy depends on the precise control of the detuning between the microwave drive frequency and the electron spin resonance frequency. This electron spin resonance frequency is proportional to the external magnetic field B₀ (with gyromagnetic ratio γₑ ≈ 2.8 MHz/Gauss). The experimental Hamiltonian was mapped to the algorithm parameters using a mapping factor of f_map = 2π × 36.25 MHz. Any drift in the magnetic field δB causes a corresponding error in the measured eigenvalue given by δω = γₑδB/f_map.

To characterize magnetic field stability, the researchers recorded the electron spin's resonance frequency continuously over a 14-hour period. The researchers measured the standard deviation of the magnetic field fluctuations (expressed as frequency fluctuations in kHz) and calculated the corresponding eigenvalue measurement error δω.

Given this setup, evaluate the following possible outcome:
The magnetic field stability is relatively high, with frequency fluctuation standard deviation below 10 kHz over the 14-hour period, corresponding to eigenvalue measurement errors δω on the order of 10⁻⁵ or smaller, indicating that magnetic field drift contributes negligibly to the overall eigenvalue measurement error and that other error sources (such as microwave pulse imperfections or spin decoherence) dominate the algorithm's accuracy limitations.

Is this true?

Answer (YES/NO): NO